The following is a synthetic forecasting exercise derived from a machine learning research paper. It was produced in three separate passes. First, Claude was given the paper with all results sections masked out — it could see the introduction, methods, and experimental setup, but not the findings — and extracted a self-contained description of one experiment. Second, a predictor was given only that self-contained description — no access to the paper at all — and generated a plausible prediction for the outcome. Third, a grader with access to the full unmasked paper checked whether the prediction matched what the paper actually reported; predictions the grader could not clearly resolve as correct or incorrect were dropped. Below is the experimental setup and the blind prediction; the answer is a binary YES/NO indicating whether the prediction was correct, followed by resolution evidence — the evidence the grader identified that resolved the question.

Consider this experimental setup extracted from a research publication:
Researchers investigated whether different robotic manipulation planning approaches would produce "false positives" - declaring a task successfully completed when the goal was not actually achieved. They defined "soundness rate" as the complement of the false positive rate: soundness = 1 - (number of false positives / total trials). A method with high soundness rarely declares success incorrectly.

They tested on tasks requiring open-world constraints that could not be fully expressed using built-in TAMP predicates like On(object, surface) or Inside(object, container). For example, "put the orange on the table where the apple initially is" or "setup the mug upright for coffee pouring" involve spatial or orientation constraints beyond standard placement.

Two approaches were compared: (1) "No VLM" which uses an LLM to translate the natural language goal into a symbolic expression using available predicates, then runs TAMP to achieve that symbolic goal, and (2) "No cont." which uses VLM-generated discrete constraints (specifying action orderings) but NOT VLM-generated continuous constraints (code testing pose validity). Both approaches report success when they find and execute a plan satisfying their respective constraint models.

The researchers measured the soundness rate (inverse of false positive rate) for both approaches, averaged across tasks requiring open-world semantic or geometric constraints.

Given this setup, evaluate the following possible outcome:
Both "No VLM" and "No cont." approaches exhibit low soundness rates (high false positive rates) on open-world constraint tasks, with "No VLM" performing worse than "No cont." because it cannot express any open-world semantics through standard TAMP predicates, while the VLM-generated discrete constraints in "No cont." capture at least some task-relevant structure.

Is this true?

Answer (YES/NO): NO